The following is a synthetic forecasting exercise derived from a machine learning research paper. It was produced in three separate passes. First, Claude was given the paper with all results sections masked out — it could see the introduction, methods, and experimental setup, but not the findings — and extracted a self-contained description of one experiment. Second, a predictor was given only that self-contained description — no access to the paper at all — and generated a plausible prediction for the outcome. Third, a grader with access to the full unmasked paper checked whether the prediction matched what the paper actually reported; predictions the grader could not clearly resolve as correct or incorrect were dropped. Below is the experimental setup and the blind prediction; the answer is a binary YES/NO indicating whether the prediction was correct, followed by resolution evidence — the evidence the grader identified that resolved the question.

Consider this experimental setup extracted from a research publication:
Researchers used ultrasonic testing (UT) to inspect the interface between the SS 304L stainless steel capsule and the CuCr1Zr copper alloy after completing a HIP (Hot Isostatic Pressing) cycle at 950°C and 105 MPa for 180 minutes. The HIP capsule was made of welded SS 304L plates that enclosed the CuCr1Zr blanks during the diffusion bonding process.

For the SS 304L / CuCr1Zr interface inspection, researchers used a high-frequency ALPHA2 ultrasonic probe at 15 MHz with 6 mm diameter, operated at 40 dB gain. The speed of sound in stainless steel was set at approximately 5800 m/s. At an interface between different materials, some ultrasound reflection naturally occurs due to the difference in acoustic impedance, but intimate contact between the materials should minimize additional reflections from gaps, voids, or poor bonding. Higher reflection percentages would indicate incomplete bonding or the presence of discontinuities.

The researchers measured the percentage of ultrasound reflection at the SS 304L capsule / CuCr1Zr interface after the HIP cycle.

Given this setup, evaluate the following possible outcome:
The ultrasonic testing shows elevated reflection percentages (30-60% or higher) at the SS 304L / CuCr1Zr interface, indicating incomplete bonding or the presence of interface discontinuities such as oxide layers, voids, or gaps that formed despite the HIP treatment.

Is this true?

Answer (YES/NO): NO